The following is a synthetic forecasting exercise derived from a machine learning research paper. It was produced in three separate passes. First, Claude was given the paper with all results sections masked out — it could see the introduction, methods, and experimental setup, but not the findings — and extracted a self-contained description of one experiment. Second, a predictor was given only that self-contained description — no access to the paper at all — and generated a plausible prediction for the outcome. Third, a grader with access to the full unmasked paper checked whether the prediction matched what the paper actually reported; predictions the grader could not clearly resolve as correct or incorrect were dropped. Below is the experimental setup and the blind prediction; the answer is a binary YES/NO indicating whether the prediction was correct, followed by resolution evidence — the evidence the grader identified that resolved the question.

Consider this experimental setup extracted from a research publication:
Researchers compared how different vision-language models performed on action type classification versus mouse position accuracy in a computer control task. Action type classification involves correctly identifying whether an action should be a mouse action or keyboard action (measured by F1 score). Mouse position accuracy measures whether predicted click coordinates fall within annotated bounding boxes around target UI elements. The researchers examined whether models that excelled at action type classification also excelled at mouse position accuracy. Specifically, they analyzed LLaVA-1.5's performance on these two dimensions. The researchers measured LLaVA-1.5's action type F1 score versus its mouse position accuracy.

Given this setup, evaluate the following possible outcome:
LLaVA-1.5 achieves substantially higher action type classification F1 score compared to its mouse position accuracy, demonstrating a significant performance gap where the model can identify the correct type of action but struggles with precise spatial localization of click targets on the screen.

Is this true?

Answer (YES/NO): YES